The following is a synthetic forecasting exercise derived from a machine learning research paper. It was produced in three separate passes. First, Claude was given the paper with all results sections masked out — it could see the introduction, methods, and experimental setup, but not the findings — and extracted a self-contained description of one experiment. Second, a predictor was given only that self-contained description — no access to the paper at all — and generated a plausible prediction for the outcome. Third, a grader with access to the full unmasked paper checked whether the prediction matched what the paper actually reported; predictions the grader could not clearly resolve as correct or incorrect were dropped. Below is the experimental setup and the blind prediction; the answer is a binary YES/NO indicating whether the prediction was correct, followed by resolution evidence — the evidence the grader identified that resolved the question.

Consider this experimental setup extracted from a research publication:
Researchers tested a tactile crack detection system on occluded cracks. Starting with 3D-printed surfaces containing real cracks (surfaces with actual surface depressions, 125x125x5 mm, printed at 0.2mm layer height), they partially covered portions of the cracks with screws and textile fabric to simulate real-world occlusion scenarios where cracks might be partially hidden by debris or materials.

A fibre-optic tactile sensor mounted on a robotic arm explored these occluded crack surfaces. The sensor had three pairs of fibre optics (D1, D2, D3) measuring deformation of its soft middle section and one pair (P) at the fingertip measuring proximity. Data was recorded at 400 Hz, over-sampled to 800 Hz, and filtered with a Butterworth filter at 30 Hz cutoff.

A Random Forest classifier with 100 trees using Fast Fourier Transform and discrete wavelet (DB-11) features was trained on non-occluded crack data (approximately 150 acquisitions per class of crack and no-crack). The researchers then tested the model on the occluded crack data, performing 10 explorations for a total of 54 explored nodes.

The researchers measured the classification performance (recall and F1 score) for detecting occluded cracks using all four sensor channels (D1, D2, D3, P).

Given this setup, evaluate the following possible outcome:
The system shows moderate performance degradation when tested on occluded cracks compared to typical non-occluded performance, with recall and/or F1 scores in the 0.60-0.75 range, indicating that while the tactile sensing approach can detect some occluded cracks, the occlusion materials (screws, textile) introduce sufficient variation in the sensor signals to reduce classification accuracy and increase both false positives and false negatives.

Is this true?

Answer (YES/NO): NO